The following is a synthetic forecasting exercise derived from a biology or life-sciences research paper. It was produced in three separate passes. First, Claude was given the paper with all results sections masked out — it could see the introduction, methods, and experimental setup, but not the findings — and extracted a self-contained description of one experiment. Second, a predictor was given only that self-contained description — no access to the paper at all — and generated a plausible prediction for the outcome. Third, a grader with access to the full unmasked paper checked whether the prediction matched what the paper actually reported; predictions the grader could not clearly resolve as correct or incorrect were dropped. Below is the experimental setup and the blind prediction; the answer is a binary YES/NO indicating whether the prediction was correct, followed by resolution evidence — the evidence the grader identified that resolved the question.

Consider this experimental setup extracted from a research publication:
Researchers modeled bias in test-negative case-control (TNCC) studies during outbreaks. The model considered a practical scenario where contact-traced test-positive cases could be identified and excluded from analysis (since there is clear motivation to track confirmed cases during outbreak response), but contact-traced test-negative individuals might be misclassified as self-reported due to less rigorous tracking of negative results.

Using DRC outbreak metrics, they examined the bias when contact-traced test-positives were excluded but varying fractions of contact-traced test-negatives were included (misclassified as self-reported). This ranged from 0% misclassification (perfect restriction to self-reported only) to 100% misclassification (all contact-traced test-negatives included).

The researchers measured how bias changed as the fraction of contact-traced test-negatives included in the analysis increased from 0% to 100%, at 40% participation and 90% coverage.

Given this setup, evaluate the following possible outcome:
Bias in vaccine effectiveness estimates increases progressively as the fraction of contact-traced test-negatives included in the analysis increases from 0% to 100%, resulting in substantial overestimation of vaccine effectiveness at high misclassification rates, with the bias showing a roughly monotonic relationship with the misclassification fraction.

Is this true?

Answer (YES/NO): NO